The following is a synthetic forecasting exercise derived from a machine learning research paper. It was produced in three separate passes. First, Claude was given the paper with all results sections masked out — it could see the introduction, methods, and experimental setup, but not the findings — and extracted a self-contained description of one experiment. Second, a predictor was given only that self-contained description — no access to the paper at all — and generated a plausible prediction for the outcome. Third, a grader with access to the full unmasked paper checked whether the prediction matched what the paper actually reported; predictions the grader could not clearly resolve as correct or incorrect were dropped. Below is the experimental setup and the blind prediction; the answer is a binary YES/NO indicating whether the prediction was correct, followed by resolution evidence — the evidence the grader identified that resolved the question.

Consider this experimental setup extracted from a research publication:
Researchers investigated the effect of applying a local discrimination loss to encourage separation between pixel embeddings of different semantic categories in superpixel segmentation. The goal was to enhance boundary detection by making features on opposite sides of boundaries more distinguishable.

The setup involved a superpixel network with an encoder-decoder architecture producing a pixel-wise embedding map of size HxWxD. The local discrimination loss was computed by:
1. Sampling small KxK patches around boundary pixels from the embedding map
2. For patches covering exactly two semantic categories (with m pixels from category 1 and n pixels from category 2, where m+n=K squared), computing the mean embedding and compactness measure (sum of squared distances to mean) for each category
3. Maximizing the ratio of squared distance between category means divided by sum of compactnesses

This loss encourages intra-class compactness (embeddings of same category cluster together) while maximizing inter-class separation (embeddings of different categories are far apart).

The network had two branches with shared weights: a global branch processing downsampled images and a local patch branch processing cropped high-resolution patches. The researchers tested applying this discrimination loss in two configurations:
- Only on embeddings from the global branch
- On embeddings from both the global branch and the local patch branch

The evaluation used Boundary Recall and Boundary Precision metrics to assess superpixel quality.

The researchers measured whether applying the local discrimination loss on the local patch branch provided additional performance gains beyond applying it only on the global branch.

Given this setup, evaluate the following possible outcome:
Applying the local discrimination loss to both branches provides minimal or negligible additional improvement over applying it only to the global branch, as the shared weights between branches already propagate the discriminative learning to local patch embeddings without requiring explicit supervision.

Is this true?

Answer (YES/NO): YES